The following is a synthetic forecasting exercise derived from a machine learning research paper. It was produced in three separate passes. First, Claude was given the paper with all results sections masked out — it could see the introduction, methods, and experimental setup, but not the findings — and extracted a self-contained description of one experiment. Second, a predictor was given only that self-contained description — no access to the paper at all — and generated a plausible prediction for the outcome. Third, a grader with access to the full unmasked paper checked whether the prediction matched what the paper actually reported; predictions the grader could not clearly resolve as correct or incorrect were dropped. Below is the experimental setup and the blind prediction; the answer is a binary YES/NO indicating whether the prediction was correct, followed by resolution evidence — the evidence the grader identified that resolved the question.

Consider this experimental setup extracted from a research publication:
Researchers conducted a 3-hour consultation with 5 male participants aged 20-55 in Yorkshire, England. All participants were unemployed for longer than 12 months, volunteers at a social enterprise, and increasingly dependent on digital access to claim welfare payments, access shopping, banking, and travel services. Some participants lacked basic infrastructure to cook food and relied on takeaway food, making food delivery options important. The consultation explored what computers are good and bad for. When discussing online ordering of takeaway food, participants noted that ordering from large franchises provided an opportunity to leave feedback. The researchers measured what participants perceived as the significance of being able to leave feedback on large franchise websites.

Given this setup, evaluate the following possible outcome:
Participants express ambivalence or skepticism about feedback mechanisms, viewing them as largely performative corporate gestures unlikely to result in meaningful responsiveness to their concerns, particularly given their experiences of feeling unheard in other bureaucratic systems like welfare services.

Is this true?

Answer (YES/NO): NO